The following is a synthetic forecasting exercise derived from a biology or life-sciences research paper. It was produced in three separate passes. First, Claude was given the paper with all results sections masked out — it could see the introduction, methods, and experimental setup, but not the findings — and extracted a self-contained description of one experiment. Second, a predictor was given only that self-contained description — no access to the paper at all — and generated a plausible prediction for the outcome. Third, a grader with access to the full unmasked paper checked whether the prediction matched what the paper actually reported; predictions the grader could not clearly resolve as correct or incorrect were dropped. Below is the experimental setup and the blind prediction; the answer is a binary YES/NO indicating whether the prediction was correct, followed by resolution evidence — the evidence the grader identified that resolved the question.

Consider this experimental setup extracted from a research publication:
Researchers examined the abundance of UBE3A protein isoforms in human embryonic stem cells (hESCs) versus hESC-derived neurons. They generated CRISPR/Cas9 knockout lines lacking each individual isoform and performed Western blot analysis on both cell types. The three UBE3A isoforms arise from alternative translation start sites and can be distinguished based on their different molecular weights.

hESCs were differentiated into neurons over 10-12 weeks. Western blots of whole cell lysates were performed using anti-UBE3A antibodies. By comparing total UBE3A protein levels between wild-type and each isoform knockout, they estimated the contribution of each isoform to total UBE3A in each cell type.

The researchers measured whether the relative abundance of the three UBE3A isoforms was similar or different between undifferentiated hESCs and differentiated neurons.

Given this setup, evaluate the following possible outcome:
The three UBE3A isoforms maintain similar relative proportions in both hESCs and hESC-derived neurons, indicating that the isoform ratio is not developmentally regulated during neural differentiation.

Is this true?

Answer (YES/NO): YES